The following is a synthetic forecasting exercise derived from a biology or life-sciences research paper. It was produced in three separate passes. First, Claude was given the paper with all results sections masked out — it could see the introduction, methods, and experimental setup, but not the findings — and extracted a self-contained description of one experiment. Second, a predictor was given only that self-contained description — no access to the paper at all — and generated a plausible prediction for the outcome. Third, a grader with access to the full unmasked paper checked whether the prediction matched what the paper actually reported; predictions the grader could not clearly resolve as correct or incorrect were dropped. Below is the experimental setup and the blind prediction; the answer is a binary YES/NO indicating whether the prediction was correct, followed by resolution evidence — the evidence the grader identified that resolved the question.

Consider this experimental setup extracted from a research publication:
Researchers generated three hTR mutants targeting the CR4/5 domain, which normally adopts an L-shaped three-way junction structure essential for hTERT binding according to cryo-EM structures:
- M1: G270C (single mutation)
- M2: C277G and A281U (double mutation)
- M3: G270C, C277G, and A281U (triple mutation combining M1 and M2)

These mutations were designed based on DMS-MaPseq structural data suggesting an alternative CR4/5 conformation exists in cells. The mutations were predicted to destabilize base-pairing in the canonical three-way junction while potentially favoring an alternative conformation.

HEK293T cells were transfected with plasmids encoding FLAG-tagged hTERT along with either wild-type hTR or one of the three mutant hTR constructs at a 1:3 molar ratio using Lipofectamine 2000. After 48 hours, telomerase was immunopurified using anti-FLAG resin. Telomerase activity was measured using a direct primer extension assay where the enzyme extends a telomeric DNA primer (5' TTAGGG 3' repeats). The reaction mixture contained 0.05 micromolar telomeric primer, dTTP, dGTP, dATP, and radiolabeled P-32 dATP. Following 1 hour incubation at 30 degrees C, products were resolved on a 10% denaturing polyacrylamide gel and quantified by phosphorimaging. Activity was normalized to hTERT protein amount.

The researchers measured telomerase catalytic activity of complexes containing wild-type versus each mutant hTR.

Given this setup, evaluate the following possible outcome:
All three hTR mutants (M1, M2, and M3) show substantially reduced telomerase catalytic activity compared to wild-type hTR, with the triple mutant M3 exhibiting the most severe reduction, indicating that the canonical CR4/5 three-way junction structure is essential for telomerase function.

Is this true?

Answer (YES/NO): NO